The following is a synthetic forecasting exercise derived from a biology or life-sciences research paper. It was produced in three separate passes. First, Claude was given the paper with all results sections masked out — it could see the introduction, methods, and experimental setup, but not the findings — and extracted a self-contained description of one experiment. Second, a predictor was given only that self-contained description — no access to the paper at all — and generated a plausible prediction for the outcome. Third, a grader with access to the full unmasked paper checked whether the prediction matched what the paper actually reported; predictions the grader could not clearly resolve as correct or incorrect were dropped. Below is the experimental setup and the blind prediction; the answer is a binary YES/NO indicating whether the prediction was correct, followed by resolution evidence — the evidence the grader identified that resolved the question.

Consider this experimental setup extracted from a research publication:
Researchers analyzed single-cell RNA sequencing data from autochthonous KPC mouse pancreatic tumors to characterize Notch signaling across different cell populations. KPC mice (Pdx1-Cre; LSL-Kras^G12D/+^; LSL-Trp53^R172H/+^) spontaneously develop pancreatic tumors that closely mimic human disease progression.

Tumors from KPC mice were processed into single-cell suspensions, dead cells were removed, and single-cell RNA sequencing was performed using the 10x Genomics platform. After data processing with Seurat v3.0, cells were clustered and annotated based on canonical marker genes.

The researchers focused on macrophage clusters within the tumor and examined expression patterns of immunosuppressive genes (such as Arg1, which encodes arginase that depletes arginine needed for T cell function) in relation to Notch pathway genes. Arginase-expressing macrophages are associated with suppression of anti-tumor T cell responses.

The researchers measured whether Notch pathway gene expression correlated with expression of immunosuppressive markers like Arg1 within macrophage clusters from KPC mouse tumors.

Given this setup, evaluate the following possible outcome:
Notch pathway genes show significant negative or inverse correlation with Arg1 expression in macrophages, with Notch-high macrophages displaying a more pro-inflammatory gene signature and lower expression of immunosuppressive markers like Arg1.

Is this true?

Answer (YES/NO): NO